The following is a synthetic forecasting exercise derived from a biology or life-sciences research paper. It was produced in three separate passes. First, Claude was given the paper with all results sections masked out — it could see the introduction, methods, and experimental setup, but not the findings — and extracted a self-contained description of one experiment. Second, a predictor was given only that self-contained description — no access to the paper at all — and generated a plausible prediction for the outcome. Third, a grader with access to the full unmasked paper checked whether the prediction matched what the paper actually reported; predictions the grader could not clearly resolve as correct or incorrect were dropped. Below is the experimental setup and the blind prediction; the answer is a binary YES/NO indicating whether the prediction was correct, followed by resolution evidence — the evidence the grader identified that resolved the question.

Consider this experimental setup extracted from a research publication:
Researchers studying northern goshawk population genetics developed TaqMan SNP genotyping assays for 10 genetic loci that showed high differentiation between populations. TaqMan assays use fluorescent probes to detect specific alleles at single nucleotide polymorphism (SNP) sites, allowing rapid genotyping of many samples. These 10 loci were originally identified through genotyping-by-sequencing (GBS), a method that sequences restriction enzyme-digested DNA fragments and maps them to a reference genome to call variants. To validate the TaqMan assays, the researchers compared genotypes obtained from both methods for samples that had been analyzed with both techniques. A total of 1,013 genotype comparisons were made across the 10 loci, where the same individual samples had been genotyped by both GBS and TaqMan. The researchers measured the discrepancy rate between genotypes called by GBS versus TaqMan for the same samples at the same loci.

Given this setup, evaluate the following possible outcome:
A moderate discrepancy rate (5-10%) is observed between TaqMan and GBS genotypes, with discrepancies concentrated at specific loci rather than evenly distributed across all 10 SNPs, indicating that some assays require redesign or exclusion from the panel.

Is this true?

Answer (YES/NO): NO